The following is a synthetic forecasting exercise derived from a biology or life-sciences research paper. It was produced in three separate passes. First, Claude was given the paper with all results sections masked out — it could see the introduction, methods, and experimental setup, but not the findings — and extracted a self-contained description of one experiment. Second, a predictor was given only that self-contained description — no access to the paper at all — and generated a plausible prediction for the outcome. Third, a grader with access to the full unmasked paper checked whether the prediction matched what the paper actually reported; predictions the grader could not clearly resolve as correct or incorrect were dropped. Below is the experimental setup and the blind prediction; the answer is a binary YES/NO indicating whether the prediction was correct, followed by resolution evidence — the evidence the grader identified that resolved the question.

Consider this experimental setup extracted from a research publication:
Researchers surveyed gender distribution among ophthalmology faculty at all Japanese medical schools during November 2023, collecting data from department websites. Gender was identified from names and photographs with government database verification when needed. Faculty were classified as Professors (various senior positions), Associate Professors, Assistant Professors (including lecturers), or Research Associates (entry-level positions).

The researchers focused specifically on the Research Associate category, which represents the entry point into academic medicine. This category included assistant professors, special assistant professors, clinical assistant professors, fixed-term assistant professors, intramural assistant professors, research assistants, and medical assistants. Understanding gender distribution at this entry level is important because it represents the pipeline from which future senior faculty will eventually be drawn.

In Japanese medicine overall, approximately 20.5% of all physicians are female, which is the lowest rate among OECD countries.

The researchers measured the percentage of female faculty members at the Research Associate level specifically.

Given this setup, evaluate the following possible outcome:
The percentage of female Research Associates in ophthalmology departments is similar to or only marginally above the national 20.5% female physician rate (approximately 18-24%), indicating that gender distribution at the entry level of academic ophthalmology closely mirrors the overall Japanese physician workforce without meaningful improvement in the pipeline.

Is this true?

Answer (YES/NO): NO